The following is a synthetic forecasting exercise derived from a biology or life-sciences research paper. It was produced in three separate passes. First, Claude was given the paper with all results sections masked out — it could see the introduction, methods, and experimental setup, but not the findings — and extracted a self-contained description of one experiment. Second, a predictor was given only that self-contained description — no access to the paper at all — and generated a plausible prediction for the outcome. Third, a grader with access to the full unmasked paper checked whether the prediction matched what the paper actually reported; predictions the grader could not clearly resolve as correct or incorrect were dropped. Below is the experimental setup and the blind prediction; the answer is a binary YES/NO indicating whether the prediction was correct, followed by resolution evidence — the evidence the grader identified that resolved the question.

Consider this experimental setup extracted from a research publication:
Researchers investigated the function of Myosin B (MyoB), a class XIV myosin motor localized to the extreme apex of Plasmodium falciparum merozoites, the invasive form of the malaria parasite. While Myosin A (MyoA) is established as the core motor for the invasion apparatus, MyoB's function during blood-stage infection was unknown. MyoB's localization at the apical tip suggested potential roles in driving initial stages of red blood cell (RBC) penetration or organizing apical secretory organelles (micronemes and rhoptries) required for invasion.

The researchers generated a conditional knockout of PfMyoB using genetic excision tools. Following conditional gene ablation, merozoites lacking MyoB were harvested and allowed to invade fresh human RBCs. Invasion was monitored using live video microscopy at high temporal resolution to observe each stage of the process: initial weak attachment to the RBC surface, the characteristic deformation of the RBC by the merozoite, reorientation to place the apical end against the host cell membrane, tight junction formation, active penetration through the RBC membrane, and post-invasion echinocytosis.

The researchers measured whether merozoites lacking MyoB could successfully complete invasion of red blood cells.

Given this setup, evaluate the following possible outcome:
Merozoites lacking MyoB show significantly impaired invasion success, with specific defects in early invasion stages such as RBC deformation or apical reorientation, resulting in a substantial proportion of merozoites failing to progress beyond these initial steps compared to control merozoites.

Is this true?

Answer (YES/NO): NO